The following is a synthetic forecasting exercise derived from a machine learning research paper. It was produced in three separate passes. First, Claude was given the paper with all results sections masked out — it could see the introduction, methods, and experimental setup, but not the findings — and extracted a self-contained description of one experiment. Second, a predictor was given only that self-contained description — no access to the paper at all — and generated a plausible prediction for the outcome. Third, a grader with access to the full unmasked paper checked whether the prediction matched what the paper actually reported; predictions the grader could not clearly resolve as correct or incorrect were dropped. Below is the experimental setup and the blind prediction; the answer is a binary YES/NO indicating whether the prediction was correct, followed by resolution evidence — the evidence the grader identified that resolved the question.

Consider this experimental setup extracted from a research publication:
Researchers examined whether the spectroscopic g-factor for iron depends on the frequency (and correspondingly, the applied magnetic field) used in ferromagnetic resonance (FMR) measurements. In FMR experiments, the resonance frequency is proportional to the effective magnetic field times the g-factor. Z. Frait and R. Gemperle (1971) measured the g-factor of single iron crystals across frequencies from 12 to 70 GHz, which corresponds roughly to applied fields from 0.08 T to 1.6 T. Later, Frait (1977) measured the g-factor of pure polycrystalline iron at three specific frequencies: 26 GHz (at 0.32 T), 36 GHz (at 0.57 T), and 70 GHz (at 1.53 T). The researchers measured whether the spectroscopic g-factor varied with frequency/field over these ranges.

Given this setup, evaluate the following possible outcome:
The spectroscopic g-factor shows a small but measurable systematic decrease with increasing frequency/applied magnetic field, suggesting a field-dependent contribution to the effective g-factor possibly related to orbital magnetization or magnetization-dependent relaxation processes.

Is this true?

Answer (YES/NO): NO